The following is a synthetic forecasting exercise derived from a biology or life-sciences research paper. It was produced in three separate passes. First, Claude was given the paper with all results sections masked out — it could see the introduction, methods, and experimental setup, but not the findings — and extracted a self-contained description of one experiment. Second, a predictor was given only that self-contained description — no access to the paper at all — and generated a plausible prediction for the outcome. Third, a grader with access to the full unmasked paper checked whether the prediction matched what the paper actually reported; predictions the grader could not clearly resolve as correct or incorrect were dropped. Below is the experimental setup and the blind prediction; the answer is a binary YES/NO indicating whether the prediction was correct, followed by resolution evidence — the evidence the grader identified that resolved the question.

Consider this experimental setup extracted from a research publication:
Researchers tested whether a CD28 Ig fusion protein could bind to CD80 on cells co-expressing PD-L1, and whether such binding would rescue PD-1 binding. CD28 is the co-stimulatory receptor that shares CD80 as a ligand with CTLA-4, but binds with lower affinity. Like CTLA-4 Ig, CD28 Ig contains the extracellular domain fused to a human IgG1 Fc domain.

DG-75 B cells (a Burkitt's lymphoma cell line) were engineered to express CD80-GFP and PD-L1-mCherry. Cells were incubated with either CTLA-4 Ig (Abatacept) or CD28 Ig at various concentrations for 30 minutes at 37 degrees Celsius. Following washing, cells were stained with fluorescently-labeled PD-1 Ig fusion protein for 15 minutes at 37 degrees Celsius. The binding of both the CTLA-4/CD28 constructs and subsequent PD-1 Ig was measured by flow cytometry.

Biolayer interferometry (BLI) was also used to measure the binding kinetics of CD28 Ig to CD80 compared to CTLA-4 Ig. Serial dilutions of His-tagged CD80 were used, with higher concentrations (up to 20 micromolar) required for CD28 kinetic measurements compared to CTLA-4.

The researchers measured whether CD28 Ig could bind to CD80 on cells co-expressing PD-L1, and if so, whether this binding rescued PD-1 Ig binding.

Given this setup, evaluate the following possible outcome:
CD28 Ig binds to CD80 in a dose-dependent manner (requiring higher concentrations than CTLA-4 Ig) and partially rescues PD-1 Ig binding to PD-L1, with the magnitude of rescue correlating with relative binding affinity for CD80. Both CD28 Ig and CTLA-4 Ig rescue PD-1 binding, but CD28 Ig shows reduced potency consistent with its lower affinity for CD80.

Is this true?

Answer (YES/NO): NO